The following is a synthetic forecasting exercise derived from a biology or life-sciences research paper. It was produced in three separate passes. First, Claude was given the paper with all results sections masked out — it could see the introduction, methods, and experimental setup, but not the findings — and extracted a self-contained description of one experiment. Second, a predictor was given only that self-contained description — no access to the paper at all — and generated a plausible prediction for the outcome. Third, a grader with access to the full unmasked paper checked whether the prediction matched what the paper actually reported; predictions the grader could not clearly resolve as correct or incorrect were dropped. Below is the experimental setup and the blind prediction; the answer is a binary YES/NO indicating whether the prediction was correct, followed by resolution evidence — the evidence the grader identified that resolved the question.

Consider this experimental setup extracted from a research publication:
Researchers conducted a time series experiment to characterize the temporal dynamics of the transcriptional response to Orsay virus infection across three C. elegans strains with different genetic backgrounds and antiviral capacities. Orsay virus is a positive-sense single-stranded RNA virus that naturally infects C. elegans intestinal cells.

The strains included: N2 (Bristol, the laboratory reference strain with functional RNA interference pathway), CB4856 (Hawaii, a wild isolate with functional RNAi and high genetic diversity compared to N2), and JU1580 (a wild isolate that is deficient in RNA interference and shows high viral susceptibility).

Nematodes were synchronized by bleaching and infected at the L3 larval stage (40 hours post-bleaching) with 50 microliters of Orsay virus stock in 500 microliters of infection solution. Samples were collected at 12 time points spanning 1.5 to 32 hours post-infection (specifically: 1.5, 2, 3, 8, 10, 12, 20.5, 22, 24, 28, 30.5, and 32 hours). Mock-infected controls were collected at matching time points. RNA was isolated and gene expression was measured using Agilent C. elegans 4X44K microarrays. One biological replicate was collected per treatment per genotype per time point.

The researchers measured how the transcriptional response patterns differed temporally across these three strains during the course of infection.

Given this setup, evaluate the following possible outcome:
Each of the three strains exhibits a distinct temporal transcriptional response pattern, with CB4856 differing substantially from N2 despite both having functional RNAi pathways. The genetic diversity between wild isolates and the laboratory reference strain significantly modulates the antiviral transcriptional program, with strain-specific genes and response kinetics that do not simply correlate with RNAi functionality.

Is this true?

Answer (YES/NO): YES